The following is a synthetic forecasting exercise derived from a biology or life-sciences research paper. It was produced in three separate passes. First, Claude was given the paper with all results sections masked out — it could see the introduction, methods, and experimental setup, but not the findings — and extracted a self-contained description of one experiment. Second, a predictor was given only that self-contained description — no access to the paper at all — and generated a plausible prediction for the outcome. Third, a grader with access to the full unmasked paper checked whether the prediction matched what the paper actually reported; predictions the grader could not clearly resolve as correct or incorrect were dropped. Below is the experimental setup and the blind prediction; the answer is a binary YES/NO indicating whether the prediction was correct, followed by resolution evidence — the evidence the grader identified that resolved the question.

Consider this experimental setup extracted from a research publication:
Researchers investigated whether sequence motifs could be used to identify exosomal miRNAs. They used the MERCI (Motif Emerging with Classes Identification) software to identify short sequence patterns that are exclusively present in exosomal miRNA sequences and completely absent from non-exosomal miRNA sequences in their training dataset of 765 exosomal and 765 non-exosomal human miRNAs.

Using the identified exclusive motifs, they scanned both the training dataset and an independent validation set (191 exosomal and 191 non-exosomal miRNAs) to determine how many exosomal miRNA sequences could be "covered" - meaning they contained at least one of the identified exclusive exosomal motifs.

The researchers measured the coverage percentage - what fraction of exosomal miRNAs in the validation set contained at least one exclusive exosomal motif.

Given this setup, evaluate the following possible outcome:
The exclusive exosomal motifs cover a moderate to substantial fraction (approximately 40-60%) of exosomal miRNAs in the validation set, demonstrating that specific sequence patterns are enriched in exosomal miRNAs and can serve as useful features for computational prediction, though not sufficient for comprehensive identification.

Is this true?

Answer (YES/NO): NO